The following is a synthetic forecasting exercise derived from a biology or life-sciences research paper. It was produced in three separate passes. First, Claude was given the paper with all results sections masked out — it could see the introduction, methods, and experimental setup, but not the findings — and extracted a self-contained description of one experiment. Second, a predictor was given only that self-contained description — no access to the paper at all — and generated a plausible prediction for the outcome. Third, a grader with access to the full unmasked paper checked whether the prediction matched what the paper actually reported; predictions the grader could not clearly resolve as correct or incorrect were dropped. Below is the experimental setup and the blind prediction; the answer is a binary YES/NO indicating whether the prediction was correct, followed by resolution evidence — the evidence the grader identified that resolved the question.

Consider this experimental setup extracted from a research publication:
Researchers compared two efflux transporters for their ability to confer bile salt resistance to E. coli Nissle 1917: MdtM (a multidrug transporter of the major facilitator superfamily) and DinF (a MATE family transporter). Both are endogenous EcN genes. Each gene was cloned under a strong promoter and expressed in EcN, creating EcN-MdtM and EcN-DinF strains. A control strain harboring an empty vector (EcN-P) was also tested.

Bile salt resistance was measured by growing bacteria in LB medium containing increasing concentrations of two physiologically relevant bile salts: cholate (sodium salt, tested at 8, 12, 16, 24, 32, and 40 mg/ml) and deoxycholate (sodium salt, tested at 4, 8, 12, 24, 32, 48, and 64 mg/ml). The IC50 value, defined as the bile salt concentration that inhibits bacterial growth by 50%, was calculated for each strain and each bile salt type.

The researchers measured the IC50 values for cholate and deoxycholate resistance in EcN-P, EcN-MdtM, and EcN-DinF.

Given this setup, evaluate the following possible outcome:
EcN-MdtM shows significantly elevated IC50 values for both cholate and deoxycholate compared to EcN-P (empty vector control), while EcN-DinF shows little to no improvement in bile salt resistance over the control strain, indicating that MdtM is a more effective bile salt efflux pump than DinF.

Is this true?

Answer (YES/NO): NO